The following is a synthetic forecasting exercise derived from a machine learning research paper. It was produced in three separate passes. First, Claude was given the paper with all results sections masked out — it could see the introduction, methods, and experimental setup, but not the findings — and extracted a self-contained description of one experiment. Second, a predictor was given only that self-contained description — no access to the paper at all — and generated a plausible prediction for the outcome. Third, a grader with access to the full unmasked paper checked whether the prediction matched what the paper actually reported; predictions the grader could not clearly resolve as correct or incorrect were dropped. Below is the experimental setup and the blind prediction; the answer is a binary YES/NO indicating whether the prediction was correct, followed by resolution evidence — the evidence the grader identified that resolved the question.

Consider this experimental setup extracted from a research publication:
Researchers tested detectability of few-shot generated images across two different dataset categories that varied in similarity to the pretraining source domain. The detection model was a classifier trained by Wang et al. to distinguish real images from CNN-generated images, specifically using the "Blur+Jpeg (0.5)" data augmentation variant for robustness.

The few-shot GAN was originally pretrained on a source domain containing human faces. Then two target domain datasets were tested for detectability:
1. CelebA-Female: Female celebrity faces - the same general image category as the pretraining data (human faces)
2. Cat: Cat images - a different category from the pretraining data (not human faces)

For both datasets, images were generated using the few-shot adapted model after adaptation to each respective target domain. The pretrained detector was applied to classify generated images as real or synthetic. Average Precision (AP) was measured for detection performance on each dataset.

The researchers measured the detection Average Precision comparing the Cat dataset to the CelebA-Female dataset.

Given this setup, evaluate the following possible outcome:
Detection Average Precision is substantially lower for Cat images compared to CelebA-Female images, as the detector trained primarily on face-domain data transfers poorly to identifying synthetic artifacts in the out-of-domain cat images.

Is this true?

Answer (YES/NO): NO